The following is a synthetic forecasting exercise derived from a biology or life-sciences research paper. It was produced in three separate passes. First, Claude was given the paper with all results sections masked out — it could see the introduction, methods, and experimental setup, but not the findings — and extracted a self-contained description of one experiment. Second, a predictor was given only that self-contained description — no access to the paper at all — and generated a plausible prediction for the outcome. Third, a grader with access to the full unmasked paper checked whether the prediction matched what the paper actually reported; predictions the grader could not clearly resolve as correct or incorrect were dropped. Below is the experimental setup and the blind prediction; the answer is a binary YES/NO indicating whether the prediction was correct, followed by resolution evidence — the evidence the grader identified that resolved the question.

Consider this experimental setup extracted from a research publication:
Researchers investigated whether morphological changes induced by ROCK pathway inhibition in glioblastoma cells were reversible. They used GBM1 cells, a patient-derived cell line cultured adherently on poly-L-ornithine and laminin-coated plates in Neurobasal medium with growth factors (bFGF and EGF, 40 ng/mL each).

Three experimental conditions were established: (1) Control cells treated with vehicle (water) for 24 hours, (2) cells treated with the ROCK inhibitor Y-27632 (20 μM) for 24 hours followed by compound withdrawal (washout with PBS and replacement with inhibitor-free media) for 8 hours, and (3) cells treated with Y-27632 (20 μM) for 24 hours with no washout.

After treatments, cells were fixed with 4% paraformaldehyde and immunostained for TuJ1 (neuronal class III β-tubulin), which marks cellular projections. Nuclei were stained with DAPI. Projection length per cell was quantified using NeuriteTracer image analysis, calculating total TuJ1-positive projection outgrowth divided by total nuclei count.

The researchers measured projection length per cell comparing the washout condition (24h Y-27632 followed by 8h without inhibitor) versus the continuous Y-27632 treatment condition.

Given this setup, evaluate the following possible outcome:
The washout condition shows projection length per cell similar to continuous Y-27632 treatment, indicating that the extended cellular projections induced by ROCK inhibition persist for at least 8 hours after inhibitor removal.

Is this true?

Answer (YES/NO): NO